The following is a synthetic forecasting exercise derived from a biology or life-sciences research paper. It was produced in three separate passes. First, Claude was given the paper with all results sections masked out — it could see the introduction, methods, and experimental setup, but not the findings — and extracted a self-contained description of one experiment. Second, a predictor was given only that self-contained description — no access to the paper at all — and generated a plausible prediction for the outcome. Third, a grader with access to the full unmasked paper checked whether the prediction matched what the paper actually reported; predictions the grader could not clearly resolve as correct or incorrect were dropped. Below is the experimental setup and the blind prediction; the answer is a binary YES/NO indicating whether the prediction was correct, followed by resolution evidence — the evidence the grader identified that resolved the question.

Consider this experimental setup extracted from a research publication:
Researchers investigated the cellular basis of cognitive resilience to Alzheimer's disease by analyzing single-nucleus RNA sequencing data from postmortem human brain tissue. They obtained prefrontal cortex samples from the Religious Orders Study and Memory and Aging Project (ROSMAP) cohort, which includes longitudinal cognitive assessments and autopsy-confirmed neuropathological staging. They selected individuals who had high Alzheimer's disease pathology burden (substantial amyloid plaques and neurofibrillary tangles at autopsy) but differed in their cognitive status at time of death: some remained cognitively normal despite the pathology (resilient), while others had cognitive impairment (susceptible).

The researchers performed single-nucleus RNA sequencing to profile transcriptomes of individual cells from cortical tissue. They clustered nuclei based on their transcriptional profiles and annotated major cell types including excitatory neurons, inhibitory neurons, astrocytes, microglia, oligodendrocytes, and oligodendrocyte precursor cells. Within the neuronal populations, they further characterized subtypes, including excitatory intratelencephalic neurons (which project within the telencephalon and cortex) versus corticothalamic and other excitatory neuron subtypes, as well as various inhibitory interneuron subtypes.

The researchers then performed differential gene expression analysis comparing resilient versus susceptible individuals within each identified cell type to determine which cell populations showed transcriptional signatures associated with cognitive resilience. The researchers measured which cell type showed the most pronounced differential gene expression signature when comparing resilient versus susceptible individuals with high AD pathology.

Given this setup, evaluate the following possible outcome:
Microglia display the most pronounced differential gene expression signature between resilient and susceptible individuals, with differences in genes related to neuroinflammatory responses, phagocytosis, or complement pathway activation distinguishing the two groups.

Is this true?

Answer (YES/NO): NO